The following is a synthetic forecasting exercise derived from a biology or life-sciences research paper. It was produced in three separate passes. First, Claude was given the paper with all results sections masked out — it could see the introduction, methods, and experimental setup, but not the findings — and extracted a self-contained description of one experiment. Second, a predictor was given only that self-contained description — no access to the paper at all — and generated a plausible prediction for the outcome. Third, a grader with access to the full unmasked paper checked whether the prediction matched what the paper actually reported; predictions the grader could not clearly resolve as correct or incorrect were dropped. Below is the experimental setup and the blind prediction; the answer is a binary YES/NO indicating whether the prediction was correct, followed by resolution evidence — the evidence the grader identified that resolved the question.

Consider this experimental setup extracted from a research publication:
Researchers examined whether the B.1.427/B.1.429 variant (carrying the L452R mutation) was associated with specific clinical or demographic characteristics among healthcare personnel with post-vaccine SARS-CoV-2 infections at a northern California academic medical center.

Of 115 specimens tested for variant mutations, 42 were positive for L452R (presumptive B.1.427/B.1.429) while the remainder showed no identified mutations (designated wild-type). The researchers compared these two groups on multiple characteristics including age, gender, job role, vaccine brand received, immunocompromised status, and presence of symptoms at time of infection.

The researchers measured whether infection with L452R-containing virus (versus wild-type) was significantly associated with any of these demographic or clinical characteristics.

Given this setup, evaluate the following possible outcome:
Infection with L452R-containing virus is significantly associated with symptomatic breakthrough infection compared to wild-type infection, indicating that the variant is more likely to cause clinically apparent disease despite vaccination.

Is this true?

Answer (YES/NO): NO